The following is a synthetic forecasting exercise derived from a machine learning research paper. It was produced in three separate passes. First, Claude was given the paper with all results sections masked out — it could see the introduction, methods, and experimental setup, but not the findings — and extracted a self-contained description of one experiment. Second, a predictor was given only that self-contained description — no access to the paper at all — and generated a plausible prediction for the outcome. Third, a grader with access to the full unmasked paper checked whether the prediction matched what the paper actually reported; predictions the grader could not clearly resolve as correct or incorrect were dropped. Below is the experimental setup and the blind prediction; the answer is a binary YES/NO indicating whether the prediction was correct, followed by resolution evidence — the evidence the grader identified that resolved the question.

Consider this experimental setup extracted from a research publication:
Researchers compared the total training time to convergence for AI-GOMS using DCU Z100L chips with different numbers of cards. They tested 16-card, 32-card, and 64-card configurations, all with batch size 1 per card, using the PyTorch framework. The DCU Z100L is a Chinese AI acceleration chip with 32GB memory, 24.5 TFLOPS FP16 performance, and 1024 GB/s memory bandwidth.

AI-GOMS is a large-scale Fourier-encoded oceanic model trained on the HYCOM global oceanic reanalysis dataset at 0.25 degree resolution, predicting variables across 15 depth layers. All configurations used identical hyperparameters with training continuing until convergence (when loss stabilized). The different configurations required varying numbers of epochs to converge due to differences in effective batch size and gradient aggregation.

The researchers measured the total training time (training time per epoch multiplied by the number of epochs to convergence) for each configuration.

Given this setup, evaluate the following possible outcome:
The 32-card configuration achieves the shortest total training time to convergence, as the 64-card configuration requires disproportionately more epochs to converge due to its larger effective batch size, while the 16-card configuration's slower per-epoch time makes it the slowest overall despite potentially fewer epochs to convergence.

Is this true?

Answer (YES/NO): NO